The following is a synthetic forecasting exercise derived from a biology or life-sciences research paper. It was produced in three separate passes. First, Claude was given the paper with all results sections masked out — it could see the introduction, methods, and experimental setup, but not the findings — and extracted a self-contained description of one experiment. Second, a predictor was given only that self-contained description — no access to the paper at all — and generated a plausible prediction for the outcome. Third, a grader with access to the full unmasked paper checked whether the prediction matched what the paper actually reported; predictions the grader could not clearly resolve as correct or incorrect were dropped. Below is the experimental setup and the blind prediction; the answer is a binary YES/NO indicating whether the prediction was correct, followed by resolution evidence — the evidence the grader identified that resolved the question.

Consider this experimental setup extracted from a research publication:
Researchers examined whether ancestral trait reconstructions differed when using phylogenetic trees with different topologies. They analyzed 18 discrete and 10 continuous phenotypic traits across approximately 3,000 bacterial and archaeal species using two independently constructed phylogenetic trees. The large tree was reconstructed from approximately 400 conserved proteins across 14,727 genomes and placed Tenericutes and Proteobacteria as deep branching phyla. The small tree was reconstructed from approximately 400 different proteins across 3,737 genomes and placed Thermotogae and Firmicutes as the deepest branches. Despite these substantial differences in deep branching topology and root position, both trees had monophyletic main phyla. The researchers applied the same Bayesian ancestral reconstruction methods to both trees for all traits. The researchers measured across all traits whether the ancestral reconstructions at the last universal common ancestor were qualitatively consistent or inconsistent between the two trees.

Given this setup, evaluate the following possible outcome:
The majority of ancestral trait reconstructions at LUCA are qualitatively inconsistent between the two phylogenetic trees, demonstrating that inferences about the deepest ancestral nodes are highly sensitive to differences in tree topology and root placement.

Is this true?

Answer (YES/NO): NO